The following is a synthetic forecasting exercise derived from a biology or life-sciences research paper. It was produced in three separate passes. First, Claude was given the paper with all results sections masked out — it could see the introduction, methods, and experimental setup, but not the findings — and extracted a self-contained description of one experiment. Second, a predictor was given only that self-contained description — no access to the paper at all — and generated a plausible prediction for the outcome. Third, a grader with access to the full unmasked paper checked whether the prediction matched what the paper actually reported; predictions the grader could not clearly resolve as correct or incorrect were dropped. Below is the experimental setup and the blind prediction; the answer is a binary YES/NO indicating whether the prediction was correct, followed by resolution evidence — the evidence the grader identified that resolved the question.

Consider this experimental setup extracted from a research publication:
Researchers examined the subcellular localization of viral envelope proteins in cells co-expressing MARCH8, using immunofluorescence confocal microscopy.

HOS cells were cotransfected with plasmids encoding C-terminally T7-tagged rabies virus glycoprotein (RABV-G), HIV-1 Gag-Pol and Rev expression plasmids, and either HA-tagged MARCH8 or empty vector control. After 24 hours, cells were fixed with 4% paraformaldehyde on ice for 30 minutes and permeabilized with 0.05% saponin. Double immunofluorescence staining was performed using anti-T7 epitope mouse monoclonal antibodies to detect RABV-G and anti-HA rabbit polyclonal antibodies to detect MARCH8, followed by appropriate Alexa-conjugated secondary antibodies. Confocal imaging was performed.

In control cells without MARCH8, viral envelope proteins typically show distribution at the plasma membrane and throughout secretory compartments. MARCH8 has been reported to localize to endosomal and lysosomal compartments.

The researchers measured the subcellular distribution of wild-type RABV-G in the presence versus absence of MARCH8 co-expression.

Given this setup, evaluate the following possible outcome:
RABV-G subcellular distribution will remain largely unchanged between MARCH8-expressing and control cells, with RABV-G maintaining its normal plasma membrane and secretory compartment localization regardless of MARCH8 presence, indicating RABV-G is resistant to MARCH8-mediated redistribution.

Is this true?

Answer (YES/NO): NO